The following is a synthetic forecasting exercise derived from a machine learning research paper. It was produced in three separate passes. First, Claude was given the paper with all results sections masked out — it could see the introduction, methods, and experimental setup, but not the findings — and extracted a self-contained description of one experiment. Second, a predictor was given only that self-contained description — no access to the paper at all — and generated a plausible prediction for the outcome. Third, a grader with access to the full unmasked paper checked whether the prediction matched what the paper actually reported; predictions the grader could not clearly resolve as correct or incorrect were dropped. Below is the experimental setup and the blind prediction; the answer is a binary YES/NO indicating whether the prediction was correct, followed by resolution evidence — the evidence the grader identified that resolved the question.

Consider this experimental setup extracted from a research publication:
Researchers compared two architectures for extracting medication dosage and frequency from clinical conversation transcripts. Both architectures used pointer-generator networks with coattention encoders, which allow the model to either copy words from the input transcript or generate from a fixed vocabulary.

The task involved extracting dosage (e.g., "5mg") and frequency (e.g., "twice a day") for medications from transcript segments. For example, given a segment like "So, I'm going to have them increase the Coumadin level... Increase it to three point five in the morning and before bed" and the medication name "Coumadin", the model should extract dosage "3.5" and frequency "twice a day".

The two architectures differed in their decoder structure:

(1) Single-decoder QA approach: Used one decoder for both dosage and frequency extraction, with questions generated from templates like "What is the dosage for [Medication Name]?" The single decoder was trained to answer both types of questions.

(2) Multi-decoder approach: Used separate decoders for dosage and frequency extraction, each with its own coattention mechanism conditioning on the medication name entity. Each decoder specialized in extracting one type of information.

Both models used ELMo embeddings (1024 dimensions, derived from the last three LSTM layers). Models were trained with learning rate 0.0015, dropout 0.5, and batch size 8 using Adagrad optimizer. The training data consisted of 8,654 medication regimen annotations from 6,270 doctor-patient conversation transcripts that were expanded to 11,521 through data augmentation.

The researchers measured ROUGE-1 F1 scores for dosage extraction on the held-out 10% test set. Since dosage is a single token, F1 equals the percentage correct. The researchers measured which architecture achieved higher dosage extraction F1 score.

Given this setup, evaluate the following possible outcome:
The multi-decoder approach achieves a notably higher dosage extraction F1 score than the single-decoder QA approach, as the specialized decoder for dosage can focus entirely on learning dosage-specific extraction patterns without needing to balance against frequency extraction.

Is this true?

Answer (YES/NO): NO